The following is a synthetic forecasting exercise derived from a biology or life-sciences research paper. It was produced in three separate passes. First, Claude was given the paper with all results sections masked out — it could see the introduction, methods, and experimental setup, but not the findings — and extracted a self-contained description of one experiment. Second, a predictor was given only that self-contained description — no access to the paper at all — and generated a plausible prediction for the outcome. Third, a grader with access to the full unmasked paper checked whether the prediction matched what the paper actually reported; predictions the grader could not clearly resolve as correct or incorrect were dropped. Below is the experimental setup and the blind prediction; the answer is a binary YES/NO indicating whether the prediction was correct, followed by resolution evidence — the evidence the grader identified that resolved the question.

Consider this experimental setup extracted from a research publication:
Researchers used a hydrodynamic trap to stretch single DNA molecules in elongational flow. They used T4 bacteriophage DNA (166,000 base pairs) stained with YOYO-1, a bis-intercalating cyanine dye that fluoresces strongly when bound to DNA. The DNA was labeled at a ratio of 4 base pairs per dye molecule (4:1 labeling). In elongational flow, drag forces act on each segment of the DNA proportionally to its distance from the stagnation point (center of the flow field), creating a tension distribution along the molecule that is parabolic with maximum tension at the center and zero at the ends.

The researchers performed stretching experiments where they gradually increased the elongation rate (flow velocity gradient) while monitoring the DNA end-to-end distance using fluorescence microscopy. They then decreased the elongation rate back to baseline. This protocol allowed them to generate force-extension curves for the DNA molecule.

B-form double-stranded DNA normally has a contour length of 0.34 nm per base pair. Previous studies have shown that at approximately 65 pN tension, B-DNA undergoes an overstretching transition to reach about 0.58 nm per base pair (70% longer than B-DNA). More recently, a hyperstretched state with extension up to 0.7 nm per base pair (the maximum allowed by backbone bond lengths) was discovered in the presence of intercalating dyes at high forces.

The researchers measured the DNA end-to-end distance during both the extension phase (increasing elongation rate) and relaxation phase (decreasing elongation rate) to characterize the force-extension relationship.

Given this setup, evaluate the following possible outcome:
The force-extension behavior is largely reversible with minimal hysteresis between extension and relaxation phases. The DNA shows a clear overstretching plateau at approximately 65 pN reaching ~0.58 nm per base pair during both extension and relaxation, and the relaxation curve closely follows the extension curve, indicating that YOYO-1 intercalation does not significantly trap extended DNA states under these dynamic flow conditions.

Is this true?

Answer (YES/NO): NO